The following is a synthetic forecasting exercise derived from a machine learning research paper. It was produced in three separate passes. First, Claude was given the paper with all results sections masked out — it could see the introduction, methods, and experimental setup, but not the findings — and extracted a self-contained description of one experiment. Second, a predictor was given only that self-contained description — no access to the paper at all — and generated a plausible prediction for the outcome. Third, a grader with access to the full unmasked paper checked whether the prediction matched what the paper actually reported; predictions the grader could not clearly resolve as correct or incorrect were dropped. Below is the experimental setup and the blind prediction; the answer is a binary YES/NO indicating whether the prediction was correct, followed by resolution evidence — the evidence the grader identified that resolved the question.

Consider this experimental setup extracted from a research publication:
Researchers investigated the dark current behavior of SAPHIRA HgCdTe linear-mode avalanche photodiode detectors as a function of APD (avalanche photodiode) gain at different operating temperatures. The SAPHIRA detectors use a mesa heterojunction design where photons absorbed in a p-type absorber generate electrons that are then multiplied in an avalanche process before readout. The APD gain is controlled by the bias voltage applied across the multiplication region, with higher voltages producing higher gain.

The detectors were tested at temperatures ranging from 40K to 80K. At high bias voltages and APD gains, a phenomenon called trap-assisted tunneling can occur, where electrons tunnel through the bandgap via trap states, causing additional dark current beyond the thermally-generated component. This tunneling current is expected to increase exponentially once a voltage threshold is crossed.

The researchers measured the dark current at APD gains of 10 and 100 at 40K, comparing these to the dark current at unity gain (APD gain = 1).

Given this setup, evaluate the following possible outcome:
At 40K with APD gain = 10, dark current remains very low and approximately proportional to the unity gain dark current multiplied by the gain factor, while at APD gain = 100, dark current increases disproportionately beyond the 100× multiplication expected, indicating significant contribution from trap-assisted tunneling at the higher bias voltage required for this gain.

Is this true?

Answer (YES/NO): NO